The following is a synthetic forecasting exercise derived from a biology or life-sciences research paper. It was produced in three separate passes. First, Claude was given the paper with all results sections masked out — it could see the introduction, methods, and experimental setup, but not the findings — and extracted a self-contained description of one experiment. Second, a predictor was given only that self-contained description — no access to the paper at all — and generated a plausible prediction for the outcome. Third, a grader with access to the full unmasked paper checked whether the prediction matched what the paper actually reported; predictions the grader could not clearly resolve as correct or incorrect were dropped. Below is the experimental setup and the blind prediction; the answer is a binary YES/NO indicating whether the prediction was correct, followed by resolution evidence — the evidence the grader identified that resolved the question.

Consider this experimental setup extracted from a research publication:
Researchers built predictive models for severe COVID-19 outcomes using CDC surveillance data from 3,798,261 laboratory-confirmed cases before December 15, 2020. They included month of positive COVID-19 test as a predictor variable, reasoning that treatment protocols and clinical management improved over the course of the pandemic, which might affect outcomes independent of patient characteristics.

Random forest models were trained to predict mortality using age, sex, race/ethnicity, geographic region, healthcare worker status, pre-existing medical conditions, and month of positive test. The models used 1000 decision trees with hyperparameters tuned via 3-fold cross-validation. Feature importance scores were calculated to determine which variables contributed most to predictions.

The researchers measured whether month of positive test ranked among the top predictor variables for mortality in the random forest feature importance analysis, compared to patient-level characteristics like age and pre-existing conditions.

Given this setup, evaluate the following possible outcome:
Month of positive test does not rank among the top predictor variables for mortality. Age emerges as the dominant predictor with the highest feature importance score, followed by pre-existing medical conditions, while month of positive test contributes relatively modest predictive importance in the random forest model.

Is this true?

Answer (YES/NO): YES